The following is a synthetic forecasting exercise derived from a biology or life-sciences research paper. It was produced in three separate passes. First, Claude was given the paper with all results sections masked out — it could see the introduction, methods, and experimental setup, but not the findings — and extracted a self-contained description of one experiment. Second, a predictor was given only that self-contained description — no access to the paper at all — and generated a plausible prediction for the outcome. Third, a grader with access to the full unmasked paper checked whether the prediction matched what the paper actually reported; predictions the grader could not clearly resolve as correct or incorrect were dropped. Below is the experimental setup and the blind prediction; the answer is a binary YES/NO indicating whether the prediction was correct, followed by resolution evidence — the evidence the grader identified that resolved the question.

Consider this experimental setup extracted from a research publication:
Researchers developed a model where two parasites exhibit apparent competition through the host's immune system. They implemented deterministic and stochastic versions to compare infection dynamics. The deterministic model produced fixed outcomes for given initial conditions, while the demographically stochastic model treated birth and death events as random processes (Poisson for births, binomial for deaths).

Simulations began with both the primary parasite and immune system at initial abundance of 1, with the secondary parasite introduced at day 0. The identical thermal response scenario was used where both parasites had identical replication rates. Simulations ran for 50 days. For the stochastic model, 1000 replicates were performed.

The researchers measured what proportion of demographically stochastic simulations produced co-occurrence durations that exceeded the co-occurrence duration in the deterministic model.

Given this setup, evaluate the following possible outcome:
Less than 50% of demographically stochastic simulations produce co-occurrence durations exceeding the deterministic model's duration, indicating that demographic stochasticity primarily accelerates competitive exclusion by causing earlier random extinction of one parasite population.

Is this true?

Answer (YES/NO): YES